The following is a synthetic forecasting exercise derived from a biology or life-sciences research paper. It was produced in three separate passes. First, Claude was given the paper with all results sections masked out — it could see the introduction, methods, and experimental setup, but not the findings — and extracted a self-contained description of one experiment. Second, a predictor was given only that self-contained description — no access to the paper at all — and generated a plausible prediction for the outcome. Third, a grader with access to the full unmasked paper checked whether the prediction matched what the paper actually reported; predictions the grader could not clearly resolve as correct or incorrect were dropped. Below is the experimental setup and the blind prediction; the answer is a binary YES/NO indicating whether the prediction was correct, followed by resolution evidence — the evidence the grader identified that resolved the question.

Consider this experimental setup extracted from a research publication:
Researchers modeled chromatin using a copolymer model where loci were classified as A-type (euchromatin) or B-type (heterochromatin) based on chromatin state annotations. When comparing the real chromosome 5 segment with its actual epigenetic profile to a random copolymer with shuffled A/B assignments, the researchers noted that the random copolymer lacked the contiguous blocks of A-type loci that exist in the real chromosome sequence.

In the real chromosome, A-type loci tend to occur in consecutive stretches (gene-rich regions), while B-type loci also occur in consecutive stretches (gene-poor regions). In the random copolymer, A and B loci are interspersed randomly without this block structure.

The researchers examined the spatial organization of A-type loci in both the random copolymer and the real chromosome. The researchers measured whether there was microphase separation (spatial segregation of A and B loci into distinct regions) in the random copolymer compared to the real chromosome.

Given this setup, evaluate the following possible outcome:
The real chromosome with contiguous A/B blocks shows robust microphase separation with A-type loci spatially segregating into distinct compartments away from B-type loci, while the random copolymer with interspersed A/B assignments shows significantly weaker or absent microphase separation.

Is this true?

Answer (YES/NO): YES